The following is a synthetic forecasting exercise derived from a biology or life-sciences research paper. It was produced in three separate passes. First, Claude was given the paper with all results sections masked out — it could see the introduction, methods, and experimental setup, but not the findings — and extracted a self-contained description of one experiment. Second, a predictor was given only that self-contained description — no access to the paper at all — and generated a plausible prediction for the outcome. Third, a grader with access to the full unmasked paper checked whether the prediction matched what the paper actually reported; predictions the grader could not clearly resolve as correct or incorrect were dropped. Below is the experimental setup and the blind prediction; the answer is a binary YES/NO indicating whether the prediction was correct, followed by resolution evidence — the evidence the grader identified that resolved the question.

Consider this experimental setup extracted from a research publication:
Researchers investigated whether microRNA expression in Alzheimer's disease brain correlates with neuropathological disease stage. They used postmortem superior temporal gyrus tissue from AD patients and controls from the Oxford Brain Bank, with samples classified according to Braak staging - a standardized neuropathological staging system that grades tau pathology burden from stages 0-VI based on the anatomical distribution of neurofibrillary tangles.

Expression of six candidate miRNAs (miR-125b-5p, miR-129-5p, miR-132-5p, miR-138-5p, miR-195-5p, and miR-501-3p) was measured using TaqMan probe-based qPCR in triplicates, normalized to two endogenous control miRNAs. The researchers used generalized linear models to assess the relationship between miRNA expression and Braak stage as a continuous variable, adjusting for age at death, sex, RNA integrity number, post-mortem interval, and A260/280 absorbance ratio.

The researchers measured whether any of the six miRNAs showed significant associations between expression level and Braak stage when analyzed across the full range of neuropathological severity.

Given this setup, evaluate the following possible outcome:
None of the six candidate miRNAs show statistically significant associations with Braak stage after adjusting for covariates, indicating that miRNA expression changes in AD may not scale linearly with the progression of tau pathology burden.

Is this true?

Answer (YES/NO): NO